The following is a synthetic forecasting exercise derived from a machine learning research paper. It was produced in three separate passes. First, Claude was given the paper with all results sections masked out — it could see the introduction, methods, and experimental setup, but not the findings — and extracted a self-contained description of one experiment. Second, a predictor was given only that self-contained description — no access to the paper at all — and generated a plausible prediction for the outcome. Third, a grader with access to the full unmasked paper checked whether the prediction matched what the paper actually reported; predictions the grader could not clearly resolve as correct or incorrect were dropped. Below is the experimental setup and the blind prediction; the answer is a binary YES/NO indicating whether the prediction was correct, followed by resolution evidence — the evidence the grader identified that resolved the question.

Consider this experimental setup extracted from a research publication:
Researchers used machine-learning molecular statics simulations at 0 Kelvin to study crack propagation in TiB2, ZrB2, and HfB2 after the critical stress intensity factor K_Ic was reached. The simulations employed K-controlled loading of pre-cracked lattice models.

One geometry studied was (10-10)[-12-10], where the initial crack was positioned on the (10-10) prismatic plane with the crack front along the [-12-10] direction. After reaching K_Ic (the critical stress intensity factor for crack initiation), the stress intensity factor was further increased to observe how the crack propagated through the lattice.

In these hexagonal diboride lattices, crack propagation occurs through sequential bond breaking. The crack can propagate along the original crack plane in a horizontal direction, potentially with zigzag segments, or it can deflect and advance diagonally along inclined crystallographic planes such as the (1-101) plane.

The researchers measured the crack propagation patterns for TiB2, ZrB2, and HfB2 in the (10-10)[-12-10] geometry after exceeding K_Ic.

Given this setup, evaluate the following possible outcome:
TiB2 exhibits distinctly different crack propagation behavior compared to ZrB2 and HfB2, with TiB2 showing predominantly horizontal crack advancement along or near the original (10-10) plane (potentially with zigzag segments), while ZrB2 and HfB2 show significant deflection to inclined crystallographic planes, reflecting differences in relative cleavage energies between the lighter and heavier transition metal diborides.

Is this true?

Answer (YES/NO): YES